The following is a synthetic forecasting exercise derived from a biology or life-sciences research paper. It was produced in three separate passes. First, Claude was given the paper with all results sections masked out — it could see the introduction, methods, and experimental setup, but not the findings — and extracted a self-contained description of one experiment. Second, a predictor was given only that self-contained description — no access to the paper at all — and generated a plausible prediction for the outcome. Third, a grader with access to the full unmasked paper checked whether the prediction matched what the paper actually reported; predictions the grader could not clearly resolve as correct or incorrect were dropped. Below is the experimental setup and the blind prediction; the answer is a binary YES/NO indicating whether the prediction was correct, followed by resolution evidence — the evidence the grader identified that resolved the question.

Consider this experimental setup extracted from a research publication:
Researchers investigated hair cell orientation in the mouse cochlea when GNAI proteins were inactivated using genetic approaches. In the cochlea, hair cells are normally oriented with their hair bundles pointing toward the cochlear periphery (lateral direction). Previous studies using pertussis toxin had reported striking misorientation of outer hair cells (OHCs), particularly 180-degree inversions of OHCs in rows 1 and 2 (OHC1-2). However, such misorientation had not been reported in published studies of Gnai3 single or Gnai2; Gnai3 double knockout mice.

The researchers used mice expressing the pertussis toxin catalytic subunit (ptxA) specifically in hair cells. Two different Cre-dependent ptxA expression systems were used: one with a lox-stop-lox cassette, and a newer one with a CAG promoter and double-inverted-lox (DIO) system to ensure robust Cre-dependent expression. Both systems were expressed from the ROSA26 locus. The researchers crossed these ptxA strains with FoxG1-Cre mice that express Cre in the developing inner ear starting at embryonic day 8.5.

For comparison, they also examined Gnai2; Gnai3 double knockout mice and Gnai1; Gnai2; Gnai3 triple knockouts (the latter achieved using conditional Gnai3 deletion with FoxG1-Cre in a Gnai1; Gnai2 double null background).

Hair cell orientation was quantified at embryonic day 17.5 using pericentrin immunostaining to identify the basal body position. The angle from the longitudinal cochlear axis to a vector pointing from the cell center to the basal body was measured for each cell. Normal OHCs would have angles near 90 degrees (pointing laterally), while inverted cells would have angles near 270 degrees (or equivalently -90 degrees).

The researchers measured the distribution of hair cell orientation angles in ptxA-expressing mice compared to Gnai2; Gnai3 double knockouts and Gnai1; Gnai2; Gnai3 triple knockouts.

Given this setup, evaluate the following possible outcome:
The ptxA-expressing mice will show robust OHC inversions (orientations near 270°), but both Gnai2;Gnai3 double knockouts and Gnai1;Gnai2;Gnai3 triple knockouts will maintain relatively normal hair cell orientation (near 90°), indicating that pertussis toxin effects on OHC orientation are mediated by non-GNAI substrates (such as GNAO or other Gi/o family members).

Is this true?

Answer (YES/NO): NO